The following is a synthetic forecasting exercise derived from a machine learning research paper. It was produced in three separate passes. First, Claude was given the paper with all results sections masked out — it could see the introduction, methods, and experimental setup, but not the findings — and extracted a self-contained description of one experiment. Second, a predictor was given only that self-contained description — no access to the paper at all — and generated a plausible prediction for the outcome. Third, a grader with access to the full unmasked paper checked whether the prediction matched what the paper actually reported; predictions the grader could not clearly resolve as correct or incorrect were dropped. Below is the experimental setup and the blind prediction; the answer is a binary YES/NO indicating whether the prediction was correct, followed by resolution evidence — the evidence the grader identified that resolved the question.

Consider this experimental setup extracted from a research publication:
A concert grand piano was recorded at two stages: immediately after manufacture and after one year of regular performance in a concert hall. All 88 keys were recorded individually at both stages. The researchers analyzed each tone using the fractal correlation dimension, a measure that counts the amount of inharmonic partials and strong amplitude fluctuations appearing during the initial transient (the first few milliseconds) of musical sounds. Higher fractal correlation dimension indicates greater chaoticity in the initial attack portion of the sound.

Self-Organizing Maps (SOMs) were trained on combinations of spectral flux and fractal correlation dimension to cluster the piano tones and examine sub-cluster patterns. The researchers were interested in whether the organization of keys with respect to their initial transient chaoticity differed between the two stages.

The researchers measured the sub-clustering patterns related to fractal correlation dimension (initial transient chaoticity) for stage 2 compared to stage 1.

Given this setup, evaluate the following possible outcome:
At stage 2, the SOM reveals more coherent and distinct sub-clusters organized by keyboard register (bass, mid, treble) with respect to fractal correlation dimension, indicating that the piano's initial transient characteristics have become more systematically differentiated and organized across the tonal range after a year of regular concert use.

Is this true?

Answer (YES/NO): YES